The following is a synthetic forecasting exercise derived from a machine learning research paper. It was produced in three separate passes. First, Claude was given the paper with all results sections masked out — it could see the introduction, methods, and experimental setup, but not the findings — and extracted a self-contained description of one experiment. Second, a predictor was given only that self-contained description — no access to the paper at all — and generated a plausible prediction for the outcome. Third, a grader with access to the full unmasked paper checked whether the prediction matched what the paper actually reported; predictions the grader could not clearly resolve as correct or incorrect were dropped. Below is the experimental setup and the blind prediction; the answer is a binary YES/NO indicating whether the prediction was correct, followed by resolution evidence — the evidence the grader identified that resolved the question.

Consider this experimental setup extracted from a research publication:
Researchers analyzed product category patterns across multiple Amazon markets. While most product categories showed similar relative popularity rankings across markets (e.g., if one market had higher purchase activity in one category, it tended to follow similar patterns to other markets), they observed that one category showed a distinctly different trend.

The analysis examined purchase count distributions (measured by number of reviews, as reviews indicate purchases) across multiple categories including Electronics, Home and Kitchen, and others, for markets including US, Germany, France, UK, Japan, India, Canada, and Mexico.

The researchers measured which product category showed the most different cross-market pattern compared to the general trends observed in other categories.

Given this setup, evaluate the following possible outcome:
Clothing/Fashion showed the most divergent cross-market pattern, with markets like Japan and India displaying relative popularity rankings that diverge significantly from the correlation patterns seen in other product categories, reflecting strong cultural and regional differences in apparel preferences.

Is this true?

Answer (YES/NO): NO